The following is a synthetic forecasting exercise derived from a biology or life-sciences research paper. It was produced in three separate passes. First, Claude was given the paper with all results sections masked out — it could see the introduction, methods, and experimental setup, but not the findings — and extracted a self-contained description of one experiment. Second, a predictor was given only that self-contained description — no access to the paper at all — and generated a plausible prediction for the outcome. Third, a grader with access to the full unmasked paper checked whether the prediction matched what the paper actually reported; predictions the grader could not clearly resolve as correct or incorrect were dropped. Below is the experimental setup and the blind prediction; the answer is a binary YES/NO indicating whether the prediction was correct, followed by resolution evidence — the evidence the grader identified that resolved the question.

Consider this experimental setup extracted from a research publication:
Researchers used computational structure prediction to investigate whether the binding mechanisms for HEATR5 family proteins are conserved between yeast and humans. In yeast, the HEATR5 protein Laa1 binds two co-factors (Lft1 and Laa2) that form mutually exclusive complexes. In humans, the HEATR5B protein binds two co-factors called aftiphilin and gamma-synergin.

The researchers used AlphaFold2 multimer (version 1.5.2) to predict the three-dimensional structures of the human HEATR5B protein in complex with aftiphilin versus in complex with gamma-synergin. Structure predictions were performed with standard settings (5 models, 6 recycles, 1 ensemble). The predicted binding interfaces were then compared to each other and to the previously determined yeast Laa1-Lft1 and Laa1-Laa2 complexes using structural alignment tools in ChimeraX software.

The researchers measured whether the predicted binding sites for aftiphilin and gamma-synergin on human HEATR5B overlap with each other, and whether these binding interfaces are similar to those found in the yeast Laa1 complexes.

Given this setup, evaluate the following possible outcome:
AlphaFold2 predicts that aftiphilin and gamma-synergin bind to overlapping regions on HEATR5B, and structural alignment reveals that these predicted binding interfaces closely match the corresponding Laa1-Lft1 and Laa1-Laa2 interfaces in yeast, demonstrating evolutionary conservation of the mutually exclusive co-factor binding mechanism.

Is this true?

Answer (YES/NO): NO